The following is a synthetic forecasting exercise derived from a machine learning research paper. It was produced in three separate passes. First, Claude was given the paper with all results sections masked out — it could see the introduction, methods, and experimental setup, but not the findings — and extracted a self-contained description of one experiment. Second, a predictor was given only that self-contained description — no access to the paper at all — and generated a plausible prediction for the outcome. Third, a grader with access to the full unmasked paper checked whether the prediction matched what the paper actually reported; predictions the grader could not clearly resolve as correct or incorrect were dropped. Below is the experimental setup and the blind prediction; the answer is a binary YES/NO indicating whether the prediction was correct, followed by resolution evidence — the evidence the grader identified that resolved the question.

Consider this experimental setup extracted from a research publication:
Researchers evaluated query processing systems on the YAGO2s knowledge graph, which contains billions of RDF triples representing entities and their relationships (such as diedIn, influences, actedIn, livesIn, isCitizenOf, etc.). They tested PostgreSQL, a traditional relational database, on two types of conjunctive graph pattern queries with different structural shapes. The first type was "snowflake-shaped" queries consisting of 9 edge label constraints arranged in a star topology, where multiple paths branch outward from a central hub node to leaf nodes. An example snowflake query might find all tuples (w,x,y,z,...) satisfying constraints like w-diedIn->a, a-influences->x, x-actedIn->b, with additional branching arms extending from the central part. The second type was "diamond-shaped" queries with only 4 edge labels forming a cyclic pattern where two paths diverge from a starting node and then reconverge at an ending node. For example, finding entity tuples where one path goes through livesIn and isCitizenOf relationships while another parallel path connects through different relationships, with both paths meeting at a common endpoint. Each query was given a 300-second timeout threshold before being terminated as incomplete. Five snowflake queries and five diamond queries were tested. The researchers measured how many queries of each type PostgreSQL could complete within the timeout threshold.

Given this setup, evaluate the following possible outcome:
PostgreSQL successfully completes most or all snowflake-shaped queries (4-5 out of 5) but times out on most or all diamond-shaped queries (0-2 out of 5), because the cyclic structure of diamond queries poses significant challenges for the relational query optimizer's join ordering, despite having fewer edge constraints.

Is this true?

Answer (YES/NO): YES